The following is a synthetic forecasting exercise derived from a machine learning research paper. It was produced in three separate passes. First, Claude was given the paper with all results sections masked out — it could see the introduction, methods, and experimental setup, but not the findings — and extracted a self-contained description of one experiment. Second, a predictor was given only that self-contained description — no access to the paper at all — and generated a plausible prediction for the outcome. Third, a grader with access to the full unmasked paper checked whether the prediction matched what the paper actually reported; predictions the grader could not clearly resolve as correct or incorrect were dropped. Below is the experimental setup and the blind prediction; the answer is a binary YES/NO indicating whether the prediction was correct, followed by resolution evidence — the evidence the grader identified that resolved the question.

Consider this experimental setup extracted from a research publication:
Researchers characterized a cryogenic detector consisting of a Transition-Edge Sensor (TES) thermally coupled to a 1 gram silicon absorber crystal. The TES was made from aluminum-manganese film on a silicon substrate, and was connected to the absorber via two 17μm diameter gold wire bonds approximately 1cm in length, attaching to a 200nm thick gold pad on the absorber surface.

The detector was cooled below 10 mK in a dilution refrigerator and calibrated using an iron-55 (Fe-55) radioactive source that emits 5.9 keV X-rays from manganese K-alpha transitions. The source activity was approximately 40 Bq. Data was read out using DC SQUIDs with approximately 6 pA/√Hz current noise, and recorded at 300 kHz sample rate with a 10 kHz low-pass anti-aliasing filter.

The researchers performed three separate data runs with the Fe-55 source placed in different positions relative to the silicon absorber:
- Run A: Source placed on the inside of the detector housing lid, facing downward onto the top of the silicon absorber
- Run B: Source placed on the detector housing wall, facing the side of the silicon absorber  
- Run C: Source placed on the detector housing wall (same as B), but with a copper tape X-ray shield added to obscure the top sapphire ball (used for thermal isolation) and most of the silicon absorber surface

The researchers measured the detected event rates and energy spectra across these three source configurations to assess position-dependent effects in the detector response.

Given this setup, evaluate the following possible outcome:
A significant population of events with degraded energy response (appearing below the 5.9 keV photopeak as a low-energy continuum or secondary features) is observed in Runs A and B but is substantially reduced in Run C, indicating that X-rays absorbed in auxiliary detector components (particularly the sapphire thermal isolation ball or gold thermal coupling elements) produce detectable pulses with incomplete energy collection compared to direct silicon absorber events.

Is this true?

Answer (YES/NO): NO